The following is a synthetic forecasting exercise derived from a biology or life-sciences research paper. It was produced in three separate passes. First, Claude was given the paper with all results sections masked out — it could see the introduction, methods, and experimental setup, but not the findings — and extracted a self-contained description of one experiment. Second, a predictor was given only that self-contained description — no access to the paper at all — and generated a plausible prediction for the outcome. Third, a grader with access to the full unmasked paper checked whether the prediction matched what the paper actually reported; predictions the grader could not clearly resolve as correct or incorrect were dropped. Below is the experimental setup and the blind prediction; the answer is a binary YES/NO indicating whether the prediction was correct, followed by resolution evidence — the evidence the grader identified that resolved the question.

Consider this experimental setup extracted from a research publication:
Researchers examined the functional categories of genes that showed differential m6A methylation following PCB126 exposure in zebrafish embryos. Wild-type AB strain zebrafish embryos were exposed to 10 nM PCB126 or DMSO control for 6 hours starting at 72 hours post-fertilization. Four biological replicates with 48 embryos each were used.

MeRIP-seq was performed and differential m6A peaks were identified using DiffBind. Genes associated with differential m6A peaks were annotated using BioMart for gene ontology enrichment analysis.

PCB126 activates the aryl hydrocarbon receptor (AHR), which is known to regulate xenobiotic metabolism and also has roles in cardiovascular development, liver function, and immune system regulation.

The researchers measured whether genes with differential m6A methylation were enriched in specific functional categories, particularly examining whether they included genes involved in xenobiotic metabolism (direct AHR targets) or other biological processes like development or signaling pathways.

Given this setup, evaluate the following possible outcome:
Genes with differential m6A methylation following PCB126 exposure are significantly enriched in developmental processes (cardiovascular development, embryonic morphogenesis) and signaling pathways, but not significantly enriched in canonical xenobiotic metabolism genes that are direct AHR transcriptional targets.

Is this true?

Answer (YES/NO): NO